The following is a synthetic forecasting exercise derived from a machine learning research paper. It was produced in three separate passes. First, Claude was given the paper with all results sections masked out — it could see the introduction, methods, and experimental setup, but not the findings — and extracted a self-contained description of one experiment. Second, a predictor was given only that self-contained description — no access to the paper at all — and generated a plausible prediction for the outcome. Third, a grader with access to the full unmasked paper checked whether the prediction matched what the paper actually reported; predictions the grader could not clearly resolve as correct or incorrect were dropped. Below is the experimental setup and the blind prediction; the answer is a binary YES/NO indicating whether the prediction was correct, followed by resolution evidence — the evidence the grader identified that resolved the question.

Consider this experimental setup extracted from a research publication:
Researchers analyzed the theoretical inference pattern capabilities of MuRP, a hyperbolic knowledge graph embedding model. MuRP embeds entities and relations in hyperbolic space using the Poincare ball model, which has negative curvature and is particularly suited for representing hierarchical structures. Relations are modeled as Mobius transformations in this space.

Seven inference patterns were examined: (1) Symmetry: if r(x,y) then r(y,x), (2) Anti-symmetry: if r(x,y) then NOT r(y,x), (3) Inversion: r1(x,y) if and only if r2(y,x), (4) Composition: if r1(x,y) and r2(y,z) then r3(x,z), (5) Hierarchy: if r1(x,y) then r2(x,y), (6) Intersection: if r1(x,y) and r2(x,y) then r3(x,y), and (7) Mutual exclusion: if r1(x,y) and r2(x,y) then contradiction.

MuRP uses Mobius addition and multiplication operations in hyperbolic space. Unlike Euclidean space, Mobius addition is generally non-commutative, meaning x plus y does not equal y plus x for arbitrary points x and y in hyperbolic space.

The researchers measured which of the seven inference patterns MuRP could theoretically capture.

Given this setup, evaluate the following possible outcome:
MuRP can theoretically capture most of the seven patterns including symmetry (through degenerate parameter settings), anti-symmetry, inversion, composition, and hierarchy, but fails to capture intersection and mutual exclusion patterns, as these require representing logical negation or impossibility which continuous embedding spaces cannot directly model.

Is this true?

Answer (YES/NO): NO